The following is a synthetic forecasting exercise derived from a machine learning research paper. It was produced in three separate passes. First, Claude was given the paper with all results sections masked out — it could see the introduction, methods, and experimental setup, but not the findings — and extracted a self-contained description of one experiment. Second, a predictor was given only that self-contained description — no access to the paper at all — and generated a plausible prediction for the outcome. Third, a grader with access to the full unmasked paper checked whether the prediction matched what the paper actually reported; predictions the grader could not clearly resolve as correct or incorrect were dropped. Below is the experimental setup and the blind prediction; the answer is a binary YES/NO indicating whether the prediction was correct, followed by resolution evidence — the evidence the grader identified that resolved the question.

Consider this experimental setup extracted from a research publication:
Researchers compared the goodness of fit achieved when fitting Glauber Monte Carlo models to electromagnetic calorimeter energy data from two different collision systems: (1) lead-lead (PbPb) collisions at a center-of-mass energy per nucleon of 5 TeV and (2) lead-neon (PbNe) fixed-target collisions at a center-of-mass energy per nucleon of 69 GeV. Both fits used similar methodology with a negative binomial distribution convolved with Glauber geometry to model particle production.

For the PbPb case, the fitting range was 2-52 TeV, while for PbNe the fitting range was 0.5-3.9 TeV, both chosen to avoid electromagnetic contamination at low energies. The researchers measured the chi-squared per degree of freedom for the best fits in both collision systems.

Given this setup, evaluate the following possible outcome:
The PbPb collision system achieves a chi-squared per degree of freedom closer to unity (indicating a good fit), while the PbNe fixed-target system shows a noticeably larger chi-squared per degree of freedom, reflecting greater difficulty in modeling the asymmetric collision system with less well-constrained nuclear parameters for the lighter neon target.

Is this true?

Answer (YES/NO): NO